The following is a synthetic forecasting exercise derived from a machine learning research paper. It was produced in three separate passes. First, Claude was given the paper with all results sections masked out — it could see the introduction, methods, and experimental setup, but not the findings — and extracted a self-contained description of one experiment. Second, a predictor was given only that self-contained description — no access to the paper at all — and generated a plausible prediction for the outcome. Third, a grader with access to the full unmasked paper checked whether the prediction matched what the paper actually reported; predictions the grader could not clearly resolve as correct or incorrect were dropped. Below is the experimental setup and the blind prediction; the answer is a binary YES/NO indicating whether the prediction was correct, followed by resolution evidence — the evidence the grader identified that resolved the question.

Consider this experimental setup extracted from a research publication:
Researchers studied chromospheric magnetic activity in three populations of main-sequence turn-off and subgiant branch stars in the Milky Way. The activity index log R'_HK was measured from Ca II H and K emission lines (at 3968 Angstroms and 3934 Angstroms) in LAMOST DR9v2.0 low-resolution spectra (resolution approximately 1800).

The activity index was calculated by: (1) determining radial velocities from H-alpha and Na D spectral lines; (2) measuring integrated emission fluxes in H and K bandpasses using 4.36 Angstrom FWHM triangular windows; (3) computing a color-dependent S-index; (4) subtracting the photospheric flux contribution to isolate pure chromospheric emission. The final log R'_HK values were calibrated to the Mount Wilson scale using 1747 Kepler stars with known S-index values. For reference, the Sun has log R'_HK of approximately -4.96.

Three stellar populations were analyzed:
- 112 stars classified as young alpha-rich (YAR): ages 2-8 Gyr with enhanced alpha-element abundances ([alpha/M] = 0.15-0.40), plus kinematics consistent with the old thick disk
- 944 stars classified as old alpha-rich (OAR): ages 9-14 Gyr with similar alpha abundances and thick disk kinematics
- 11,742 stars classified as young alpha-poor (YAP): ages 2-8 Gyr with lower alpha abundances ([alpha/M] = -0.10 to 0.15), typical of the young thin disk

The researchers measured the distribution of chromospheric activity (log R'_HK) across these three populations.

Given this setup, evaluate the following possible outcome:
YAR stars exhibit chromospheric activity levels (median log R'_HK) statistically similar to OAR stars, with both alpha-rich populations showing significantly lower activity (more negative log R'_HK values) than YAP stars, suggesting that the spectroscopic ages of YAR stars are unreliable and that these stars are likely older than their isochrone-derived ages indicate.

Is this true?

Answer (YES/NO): NO